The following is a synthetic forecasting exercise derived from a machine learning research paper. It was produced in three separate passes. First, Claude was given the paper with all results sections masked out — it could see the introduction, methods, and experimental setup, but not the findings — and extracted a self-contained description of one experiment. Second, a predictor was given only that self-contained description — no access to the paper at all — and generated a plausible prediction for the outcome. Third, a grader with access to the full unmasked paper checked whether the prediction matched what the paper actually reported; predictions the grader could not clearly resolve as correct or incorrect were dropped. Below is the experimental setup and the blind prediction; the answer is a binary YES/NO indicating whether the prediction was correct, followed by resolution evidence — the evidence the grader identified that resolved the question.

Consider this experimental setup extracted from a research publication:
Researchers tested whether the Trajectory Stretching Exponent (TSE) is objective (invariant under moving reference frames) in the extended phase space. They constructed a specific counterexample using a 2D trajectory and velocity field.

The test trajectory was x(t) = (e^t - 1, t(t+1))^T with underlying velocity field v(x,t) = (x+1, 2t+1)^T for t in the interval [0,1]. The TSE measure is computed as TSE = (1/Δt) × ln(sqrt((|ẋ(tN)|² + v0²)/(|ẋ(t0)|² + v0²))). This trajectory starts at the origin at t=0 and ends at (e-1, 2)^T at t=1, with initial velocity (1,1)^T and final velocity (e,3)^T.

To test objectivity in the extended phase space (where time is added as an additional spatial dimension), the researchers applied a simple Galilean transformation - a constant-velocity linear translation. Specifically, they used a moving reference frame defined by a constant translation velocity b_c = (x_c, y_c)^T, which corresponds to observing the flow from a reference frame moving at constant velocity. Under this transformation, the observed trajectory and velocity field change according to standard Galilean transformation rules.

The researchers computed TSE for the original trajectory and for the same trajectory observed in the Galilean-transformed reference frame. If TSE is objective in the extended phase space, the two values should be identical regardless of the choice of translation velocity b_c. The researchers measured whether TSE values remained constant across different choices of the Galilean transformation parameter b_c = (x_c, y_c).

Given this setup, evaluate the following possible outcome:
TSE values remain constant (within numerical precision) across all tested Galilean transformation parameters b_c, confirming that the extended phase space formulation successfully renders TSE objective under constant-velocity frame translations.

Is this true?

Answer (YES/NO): NO